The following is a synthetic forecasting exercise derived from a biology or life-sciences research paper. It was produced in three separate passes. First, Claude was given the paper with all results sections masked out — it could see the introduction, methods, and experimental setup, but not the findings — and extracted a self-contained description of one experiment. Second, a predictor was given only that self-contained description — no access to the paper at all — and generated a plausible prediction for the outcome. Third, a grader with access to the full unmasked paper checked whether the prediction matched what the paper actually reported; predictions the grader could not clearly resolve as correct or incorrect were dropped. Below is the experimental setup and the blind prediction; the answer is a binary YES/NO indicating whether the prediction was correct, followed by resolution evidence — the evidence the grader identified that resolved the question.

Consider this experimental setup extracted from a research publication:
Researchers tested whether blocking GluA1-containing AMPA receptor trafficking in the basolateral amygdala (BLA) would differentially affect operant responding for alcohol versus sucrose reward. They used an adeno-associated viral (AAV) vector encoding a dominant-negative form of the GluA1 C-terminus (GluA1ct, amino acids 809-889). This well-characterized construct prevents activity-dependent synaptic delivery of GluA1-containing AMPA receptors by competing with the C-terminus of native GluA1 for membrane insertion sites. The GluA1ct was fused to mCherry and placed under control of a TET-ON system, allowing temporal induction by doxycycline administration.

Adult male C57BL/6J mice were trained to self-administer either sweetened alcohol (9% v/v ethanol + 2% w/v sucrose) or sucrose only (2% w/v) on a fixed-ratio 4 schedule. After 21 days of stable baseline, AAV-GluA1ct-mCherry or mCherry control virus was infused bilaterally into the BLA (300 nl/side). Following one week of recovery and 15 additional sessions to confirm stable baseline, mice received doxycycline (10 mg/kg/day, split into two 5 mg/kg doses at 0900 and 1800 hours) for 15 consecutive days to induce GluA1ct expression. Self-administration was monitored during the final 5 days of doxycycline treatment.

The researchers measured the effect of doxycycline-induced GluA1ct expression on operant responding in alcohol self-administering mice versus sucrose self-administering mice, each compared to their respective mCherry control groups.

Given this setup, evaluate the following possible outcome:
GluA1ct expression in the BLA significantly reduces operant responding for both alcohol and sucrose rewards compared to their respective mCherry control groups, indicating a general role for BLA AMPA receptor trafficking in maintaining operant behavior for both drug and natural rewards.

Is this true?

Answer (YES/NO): NO